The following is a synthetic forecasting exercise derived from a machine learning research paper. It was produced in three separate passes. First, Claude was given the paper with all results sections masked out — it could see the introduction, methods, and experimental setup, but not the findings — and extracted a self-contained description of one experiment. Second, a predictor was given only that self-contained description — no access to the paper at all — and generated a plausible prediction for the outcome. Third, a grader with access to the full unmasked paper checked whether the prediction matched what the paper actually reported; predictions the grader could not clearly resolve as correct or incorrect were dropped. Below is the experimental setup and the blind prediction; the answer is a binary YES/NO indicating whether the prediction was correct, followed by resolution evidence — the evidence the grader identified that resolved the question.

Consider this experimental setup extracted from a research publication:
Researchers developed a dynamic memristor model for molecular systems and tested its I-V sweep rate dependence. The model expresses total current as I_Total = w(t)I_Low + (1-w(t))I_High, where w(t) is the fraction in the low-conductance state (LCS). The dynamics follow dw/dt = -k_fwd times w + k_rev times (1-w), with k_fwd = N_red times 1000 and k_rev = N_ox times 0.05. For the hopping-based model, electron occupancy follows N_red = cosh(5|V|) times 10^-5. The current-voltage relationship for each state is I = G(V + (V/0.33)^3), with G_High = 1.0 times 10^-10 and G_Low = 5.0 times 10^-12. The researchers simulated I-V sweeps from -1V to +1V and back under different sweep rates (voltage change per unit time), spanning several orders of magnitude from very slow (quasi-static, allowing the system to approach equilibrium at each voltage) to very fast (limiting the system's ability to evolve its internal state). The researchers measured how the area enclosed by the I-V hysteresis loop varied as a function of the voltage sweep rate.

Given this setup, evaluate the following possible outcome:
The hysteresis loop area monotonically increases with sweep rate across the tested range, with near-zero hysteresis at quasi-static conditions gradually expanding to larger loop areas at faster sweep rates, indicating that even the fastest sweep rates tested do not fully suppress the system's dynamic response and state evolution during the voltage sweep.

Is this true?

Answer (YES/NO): NO